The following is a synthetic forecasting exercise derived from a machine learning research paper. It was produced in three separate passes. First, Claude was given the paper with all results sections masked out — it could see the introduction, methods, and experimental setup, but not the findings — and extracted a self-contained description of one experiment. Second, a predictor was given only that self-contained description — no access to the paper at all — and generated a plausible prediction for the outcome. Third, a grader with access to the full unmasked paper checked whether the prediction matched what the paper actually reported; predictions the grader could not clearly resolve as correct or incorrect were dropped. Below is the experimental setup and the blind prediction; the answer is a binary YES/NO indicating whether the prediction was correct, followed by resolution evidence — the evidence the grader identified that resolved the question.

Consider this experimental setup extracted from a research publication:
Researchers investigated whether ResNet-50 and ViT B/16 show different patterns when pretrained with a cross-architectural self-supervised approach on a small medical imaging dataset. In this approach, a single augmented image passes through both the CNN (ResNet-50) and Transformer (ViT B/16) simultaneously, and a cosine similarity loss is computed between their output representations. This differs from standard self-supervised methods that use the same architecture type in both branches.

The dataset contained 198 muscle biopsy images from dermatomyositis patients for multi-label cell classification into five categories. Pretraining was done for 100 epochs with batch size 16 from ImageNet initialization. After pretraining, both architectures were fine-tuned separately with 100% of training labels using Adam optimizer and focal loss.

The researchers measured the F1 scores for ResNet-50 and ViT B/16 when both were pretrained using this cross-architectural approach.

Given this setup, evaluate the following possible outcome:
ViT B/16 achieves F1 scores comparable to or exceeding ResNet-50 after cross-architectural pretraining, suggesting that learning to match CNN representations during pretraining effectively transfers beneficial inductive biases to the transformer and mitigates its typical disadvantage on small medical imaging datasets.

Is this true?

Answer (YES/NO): YES